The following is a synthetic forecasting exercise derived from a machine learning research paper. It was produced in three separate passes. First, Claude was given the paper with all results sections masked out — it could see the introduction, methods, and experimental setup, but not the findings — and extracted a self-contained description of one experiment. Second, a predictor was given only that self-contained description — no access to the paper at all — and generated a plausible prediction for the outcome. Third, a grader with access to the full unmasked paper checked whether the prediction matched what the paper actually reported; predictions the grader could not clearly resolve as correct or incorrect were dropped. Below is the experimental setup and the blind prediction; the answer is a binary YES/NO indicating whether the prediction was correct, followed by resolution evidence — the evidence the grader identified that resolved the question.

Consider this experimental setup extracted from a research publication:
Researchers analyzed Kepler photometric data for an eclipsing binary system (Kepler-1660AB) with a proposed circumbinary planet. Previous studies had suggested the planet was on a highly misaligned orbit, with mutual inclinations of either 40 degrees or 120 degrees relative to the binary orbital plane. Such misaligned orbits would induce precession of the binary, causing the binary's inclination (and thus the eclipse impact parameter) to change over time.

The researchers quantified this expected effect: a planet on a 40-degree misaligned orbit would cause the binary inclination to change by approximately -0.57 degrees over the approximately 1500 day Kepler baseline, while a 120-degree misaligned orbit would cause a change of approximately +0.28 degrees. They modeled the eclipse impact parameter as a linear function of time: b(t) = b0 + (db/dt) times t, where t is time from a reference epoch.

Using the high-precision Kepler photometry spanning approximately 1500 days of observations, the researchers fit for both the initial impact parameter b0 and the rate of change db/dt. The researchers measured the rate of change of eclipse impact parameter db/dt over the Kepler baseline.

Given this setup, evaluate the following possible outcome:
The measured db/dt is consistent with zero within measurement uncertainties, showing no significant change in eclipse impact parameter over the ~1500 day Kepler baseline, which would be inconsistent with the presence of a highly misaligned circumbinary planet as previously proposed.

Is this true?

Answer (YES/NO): YES